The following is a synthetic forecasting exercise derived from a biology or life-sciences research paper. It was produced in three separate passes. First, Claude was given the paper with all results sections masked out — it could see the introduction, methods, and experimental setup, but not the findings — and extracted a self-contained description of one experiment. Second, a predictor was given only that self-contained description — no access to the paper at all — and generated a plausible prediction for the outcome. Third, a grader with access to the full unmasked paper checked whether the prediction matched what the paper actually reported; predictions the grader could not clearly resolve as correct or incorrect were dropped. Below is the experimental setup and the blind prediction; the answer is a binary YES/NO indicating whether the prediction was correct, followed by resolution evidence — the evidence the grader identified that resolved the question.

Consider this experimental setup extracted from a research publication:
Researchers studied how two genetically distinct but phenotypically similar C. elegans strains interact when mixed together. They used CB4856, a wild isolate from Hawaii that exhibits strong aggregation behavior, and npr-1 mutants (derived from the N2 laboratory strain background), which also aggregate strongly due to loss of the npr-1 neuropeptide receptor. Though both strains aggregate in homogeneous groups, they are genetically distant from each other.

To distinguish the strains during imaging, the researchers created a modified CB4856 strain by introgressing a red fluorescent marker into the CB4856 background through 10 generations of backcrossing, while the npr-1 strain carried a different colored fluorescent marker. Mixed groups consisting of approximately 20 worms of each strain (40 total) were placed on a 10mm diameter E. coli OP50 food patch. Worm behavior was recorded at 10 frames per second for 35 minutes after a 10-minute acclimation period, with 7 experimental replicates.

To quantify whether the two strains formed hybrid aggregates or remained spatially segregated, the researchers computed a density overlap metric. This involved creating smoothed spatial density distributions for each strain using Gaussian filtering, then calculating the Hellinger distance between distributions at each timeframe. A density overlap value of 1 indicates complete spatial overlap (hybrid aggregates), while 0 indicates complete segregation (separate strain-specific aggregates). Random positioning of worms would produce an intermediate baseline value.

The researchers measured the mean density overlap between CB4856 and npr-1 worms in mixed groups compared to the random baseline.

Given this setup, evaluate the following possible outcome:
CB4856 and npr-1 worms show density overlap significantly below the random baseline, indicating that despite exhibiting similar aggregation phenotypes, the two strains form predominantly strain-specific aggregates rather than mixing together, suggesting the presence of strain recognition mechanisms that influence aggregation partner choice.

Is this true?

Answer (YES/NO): NO